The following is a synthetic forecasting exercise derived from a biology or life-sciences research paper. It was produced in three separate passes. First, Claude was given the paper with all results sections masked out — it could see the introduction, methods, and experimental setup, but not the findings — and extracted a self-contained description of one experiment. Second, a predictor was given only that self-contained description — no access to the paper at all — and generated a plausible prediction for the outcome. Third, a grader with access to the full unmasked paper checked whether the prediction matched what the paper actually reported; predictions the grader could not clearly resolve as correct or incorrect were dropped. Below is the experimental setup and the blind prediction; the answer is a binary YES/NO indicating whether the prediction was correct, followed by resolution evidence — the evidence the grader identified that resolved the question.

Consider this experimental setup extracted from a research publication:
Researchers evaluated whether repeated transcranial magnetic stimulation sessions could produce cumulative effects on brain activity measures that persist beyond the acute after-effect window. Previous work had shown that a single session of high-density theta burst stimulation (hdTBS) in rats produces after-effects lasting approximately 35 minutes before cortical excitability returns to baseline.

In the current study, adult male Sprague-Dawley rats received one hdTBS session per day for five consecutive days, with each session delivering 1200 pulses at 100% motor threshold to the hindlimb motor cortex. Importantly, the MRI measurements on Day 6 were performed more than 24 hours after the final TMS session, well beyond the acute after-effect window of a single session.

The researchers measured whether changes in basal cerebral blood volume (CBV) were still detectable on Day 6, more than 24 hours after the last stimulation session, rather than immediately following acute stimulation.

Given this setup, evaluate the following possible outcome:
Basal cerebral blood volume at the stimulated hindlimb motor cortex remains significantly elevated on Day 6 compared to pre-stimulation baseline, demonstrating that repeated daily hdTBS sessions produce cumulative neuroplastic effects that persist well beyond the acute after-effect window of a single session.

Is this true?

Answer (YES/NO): YES